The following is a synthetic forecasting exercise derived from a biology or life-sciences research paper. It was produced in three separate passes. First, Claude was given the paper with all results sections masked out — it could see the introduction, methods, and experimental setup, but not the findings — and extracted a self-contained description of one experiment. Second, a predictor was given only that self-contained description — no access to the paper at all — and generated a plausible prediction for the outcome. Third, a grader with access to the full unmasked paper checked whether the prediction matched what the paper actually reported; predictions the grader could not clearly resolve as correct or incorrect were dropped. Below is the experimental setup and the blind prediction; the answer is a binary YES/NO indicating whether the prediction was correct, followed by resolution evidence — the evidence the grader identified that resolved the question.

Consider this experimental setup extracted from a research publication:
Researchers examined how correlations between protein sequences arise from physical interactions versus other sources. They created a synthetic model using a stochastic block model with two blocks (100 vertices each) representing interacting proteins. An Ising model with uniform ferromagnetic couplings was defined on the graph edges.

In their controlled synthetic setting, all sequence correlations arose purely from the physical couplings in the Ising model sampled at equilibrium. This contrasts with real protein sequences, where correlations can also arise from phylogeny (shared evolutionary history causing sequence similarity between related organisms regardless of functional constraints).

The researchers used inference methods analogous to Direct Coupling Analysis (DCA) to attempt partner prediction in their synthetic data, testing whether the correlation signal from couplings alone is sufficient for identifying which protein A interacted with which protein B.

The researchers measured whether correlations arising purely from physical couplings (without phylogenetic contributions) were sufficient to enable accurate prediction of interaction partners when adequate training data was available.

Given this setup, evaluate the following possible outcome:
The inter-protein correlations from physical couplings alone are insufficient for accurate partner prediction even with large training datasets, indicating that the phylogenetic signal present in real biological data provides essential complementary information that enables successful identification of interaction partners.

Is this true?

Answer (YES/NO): NO